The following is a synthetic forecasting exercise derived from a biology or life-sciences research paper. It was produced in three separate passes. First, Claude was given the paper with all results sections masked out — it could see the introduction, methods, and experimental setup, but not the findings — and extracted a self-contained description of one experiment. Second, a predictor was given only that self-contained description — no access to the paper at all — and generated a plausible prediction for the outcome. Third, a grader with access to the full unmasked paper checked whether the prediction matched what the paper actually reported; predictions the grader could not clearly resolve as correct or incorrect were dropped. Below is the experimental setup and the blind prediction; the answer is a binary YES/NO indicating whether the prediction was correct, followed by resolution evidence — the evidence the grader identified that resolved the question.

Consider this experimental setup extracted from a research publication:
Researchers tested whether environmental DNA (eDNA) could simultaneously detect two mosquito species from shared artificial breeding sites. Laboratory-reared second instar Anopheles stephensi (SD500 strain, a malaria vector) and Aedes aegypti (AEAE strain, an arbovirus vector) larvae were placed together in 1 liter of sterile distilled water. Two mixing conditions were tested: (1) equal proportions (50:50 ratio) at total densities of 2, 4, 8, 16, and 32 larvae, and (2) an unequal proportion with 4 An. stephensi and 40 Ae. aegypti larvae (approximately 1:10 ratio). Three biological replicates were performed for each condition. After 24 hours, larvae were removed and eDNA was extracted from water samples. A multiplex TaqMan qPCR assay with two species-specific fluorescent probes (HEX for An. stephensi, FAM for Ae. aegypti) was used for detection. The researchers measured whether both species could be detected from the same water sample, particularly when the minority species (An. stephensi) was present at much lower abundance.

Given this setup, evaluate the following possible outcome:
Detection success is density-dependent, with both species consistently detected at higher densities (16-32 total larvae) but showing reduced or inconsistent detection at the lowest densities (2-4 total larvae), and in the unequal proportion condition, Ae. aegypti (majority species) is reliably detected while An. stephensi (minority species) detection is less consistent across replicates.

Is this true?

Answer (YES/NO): NO